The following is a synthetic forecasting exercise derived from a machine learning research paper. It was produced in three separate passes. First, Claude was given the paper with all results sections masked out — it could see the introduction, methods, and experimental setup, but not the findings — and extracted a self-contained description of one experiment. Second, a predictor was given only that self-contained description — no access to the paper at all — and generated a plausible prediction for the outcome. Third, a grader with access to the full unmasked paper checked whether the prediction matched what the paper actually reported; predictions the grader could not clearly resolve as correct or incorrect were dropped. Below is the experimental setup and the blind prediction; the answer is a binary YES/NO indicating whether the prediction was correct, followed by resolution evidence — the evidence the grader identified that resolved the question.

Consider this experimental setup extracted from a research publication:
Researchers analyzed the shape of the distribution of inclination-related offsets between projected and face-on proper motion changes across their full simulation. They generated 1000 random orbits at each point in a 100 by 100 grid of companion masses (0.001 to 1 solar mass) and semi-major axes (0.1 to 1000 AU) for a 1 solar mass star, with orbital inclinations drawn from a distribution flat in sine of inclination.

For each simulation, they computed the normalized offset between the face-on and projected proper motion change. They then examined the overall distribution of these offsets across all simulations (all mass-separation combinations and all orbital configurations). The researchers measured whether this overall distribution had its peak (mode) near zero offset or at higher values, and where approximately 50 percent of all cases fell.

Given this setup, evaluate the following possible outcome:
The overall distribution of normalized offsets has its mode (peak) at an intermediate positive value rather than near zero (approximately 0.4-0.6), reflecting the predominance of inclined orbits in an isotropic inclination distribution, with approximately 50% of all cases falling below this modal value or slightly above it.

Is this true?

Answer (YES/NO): NO